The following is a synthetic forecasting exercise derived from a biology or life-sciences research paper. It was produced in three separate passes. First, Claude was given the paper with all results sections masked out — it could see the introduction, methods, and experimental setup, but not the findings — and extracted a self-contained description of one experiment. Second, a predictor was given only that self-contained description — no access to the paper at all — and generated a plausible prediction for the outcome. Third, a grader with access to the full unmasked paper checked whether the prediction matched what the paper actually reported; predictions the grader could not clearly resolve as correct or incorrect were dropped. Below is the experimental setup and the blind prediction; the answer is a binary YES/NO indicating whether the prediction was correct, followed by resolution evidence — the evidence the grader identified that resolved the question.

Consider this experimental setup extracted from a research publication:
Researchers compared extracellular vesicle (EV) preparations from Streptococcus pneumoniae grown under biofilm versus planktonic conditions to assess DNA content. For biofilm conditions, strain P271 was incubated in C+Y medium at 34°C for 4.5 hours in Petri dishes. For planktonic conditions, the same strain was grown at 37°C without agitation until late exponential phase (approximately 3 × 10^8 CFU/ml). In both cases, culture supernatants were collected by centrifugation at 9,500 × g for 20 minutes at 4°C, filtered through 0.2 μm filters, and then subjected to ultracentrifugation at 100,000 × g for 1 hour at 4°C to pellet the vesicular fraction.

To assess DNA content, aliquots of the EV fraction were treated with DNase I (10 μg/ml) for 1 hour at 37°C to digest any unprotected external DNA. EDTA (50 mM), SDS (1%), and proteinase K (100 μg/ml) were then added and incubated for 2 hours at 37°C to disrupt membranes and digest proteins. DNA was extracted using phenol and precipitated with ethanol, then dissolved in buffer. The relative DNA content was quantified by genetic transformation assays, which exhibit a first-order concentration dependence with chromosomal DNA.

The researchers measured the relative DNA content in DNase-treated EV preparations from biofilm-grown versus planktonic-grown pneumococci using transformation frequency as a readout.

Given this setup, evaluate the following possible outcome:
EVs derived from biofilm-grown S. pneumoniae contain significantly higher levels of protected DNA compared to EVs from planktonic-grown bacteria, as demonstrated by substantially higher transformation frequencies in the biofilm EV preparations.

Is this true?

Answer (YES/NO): NO